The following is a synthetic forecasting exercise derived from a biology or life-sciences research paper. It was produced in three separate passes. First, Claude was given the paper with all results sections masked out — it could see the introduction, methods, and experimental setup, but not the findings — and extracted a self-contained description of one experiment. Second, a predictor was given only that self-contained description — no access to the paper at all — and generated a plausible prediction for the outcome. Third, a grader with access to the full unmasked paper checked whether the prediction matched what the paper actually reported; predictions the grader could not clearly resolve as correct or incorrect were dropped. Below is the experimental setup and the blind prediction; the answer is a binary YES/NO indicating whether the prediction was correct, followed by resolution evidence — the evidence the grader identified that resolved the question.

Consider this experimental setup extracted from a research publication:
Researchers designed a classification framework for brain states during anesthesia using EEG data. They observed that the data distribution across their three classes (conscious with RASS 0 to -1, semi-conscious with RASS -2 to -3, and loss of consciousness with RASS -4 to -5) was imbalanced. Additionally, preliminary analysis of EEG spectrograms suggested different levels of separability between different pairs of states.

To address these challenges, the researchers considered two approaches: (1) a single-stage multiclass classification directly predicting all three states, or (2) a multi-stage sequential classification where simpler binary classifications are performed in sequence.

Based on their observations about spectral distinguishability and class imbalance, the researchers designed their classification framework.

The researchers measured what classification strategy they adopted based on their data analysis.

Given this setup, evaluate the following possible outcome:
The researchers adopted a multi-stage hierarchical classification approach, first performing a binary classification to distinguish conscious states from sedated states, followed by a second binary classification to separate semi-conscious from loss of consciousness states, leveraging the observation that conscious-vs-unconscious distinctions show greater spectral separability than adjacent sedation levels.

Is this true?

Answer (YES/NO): NO